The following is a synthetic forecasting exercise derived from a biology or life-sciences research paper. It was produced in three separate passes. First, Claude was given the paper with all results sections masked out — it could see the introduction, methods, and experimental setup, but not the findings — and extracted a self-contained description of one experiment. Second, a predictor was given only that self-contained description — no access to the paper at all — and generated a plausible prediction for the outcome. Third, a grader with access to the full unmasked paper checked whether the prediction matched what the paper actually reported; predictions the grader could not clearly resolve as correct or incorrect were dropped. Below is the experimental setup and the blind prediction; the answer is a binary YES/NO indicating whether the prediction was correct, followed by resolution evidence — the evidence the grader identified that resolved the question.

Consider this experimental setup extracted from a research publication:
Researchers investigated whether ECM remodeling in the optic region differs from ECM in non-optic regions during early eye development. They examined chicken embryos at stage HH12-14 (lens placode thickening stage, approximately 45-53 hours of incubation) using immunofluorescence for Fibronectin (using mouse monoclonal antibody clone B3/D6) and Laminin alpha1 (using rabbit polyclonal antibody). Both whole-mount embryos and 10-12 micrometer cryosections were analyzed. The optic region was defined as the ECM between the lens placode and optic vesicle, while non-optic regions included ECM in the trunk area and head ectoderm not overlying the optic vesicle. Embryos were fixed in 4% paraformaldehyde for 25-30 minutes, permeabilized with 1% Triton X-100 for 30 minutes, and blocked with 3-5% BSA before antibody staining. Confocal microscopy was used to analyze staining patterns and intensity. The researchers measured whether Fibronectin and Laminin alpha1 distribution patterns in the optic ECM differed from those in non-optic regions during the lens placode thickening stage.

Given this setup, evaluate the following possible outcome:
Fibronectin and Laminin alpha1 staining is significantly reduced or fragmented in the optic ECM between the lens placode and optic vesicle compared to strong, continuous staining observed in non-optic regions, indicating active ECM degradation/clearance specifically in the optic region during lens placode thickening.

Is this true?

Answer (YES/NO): NO